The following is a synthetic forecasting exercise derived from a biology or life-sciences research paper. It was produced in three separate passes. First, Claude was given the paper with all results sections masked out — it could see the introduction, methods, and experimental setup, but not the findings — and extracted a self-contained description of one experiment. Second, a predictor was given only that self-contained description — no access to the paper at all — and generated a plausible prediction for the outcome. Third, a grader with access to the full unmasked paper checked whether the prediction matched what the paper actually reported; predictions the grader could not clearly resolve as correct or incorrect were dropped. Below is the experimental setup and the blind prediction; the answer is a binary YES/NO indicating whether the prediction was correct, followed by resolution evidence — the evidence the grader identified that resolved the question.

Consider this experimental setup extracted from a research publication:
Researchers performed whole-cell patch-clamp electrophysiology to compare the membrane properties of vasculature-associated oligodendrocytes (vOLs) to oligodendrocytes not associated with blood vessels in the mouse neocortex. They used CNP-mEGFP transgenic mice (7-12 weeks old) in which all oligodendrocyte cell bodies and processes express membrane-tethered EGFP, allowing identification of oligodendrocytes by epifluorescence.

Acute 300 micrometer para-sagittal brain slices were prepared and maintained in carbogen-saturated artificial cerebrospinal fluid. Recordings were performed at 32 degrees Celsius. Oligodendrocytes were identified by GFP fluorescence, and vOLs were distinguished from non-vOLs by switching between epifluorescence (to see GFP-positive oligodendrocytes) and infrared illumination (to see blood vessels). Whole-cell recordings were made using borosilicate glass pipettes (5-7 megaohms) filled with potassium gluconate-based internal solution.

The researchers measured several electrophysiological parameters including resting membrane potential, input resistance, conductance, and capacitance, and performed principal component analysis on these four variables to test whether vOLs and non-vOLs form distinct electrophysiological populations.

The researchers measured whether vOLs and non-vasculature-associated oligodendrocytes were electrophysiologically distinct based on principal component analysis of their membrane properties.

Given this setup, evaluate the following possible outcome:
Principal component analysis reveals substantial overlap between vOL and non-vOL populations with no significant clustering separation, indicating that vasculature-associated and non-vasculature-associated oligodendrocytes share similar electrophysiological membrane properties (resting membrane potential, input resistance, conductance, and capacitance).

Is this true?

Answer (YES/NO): YES